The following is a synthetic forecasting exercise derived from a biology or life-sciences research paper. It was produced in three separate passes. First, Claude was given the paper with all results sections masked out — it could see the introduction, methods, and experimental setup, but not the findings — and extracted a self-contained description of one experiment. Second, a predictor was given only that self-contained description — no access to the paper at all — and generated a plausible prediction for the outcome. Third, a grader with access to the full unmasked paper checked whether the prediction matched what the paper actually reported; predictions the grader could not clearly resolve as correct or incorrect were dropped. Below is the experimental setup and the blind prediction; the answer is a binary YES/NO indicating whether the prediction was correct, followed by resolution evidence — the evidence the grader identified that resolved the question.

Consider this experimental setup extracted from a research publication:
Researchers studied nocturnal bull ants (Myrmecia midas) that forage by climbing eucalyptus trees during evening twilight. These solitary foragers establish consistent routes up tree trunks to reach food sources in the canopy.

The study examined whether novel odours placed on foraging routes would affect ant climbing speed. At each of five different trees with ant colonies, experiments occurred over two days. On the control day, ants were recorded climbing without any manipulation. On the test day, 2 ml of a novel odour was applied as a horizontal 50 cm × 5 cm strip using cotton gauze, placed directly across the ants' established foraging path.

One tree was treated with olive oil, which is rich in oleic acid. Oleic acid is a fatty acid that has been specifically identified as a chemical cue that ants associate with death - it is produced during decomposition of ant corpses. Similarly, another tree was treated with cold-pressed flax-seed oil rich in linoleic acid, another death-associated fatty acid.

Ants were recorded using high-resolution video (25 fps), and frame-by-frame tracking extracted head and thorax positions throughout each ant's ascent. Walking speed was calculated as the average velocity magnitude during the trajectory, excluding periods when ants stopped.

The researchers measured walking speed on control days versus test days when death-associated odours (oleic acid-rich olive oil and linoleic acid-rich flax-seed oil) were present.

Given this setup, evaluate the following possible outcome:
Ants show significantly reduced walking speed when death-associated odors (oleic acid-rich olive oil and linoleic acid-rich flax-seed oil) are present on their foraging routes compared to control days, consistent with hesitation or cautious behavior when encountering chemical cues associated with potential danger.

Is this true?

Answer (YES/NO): YES